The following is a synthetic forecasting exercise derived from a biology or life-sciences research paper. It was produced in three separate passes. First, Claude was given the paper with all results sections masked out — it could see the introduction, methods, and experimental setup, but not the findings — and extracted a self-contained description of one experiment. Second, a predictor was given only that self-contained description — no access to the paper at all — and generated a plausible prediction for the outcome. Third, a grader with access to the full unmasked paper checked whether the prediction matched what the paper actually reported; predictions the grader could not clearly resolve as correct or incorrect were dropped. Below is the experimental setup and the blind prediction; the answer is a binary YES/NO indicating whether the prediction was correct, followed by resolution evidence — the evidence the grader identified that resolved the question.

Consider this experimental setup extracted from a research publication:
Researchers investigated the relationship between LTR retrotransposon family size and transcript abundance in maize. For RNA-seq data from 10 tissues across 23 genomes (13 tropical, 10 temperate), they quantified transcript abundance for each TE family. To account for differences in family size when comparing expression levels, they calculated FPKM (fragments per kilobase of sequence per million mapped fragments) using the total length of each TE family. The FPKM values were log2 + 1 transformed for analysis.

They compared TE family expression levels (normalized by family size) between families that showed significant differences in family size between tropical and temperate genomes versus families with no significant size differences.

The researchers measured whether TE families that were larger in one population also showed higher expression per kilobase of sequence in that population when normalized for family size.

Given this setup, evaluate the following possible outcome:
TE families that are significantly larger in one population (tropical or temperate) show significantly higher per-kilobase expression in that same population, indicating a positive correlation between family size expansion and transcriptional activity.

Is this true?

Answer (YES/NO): YES